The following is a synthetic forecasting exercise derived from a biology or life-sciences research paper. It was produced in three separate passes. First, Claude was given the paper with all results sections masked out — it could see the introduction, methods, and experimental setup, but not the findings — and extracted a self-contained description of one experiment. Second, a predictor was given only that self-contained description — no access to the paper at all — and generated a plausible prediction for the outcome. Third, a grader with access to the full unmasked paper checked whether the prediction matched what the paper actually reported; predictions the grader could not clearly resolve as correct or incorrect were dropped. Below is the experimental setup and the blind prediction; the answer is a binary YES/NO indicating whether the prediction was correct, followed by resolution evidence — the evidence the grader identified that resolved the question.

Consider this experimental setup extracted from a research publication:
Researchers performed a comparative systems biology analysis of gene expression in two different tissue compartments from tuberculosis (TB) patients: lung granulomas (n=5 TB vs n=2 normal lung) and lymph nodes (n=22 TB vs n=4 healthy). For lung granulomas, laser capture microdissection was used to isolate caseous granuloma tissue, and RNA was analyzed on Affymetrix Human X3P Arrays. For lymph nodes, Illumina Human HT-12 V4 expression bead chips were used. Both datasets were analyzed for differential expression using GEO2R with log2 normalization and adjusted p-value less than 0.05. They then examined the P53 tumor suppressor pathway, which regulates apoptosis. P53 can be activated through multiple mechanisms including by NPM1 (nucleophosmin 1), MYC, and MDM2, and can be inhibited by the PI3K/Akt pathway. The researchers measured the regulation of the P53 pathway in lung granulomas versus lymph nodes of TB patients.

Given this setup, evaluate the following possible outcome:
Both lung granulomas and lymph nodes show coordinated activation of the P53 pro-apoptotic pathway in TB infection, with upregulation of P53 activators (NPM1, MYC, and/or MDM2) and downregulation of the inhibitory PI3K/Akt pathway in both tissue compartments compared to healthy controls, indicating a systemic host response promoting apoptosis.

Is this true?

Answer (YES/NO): NO